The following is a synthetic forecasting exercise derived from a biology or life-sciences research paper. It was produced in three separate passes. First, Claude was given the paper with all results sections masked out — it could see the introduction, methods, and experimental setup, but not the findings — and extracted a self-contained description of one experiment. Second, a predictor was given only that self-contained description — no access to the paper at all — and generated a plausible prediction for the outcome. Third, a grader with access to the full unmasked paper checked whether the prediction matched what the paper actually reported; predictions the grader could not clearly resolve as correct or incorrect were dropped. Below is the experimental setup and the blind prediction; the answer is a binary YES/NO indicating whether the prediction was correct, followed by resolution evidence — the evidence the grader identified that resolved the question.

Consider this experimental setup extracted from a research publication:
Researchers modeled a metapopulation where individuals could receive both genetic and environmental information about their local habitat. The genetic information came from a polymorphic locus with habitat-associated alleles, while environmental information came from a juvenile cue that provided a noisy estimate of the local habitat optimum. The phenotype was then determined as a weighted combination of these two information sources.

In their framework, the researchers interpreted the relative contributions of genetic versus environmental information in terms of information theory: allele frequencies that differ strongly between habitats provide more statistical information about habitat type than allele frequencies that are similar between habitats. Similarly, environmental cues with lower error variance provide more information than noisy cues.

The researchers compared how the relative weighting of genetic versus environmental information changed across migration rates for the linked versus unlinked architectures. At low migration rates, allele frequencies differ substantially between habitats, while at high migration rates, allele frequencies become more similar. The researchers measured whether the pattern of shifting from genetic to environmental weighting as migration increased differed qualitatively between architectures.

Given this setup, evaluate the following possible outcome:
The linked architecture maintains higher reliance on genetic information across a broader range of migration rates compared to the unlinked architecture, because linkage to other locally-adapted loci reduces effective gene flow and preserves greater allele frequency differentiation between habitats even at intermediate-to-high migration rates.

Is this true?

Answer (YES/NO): YES